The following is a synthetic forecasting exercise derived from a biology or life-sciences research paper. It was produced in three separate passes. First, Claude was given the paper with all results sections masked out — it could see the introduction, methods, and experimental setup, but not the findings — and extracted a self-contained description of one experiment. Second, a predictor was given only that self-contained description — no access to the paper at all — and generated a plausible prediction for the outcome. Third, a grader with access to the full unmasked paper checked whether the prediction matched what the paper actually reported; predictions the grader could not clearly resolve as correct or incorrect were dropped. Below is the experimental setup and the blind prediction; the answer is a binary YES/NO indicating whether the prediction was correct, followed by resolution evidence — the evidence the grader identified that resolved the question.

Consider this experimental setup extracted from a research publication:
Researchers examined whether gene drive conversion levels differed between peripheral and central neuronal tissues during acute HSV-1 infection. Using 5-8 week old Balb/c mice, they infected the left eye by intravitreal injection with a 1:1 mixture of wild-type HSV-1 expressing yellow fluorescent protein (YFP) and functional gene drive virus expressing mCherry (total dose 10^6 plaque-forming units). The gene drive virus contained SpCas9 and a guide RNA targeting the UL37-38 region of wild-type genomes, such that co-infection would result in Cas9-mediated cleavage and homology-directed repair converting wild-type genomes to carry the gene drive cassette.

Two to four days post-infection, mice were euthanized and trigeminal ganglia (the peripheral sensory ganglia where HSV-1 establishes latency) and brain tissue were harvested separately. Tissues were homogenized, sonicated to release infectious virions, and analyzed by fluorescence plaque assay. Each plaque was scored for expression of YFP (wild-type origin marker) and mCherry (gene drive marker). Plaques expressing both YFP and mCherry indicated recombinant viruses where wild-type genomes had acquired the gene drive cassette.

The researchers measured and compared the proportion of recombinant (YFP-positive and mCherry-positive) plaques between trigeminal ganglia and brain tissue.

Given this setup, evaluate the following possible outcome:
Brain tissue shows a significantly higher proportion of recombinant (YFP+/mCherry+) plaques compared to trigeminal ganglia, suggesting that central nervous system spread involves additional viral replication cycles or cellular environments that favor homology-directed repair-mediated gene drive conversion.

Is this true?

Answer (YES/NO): NO